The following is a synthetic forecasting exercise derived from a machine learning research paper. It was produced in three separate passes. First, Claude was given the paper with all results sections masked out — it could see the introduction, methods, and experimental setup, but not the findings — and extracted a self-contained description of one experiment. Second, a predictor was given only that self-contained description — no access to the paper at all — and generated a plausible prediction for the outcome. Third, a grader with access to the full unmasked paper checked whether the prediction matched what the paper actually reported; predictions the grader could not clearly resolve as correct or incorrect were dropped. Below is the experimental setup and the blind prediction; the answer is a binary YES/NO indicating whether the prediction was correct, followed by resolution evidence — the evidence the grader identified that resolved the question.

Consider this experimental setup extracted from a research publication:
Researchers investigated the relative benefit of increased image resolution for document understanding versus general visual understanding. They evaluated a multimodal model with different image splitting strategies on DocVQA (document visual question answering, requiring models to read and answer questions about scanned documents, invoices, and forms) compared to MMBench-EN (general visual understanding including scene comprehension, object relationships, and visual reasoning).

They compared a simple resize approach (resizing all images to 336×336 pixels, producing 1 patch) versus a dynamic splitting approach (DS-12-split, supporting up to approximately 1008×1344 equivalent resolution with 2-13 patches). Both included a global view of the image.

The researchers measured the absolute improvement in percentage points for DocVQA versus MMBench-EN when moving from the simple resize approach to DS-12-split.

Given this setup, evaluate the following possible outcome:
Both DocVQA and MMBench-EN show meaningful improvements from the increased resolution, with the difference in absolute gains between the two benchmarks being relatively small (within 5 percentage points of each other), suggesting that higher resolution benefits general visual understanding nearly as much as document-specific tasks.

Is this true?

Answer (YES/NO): NO